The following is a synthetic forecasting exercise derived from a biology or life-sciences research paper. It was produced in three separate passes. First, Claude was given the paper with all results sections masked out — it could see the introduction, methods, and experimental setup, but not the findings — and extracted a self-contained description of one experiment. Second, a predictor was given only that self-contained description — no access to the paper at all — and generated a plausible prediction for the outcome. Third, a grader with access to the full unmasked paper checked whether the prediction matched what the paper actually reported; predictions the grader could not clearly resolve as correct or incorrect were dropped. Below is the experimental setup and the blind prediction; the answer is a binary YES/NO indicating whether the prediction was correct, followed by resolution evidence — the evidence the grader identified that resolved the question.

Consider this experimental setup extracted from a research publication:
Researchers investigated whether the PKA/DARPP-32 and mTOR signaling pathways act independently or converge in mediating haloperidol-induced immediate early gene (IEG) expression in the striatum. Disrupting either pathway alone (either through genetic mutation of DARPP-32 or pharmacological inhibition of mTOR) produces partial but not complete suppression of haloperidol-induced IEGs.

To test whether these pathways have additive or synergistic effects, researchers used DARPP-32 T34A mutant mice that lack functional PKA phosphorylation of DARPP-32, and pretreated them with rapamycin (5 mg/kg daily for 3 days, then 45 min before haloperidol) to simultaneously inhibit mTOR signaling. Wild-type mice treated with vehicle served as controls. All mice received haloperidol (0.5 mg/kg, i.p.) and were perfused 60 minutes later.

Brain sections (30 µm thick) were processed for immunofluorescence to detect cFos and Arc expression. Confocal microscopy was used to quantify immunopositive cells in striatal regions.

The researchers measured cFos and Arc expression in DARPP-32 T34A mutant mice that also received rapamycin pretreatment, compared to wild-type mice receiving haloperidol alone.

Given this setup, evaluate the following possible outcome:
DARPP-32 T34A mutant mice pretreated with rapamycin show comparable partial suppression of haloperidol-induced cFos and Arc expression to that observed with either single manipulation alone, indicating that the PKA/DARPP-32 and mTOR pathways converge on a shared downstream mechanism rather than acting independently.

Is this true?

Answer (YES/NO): NO